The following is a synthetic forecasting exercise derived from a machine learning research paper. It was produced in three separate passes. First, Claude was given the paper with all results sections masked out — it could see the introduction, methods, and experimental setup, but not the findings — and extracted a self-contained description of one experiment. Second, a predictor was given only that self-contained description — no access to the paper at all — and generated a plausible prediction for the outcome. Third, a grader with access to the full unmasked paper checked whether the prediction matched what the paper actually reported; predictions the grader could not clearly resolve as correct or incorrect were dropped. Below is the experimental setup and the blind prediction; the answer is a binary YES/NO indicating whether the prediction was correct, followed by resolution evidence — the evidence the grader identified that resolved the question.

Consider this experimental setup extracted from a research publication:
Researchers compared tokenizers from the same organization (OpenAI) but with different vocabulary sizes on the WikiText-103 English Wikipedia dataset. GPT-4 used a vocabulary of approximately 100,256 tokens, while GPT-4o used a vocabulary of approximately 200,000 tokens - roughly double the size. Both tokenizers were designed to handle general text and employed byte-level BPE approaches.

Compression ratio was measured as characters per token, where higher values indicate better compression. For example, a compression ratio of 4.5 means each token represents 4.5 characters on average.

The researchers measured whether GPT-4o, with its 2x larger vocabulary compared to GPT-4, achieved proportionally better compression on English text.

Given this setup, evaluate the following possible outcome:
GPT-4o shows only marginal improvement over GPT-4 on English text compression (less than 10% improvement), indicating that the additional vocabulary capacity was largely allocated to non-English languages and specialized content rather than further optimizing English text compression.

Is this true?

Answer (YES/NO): YES